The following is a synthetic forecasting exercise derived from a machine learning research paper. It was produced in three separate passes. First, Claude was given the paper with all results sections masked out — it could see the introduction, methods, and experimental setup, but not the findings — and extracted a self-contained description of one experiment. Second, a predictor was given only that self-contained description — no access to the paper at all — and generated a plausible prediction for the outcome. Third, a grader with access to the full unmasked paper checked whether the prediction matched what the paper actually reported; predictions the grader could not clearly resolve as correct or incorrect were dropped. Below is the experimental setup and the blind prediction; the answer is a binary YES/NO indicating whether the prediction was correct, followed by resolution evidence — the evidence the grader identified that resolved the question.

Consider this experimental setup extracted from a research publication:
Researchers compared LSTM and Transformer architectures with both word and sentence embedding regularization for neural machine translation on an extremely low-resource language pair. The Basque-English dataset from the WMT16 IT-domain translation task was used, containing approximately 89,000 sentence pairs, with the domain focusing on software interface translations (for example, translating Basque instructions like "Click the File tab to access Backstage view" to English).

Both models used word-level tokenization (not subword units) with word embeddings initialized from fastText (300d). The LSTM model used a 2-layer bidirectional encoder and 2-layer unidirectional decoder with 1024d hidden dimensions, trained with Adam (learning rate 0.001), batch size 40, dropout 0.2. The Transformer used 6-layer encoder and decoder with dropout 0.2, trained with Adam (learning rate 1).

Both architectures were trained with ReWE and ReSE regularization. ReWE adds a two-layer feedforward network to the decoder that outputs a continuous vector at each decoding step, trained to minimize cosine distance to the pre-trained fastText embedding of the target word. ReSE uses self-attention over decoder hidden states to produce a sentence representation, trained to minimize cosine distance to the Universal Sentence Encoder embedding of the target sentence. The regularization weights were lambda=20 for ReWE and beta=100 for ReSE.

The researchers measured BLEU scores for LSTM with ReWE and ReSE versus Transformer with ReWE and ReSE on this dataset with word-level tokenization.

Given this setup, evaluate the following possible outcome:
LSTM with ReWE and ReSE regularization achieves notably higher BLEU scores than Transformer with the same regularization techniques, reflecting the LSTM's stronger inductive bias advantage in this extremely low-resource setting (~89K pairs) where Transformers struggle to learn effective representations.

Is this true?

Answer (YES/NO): YES